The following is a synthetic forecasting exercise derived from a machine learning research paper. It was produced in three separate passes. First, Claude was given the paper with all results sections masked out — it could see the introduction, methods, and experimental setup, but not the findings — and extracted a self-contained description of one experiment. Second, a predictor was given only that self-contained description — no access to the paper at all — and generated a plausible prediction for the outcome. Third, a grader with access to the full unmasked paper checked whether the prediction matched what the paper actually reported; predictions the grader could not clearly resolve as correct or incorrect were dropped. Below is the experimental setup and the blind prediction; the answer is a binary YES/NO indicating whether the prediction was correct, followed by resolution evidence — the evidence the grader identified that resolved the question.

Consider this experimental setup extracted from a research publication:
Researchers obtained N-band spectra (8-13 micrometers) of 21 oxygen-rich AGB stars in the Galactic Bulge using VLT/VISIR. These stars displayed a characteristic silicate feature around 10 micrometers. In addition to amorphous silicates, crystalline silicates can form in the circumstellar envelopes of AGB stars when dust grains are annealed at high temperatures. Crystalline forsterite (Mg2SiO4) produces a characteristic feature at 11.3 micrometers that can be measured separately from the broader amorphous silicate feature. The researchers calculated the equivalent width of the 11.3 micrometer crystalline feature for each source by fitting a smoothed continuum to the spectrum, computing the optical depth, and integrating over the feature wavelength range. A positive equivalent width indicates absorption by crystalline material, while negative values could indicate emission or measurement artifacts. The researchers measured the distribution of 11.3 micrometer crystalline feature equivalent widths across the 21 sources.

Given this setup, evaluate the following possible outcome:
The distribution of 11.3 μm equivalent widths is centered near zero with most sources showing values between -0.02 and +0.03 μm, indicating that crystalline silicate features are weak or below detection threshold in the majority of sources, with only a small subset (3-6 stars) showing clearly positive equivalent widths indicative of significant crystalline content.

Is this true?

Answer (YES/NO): NO